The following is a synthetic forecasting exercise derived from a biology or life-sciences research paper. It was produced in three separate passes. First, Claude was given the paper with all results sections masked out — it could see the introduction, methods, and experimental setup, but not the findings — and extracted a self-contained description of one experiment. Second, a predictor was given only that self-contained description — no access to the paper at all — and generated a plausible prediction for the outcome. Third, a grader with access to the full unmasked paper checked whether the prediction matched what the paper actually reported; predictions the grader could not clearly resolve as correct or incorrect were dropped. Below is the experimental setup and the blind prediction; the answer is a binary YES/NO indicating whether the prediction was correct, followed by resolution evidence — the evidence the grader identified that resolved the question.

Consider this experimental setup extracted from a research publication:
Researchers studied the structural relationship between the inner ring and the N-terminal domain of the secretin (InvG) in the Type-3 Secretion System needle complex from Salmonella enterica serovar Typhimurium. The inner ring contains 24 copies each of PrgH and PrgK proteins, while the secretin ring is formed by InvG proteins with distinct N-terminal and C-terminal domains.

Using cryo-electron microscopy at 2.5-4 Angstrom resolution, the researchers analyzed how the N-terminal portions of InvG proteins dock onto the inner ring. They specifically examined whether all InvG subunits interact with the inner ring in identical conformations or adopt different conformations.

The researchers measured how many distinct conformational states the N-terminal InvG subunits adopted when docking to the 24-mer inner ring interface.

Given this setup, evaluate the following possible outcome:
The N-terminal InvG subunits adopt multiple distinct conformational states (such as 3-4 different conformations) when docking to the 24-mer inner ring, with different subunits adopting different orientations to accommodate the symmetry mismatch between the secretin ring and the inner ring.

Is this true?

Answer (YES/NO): YES